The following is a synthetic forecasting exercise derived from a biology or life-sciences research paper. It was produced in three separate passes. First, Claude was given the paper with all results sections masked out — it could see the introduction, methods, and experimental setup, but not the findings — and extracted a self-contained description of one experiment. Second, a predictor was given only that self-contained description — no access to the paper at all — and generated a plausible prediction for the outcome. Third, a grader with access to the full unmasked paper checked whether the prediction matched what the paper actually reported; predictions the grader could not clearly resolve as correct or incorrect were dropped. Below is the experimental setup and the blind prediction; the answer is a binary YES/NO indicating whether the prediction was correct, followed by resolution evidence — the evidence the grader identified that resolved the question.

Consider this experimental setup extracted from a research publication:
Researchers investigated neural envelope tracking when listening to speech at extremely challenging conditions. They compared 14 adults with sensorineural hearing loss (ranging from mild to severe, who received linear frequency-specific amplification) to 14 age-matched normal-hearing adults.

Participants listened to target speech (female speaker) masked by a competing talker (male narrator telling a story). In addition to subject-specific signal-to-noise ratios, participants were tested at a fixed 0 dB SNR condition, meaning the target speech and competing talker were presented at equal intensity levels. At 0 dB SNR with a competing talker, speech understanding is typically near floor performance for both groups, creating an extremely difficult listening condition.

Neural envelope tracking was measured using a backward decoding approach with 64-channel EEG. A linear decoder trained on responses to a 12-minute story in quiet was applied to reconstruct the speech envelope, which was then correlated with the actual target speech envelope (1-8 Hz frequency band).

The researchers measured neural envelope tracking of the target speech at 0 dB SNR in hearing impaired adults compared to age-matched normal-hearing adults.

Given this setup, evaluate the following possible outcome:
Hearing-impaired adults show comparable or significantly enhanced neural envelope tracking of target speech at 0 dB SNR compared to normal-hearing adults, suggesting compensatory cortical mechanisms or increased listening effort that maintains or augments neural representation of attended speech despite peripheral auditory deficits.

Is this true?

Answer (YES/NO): YES